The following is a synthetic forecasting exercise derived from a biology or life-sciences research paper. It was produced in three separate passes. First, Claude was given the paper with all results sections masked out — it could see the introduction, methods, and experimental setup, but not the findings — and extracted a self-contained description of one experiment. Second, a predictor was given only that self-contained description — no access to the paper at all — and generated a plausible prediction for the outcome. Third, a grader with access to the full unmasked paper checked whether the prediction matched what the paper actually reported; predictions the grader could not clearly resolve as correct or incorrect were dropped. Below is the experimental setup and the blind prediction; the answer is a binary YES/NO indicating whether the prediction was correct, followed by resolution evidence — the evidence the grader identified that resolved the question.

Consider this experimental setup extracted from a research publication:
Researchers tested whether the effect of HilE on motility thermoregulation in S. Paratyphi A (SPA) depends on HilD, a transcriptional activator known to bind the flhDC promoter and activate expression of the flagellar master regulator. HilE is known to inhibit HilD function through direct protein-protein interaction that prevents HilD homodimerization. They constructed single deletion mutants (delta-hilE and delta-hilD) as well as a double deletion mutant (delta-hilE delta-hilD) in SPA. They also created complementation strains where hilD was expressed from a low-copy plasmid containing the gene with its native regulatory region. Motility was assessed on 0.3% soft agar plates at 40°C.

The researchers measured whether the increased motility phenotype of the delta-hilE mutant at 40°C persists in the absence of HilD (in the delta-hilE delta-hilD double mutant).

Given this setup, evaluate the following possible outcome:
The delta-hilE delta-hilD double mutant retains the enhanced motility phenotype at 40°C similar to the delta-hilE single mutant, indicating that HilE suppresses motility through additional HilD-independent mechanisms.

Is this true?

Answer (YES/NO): NO